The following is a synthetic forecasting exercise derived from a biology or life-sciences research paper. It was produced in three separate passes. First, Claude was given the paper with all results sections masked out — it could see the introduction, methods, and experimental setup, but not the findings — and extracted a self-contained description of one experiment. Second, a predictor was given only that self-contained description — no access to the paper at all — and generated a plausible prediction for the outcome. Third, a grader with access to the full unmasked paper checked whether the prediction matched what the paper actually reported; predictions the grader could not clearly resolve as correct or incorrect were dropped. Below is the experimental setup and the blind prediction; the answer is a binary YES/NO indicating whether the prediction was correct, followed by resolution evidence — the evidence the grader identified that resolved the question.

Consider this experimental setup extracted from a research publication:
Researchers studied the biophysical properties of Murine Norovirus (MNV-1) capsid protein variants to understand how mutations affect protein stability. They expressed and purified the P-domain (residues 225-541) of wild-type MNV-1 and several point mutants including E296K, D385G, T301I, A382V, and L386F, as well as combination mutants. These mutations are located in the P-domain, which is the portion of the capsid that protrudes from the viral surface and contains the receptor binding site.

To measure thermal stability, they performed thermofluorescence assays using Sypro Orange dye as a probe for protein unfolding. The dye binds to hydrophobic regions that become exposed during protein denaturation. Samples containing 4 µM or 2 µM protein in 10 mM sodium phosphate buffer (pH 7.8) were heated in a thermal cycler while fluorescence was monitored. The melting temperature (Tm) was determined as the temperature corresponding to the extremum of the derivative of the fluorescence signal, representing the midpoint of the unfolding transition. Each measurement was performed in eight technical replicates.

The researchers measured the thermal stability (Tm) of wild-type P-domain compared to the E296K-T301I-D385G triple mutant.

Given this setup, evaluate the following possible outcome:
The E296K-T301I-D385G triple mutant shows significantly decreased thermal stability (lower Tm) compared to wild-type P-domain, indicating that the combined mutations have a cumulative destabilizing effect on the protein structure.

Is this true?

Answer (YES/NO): NO